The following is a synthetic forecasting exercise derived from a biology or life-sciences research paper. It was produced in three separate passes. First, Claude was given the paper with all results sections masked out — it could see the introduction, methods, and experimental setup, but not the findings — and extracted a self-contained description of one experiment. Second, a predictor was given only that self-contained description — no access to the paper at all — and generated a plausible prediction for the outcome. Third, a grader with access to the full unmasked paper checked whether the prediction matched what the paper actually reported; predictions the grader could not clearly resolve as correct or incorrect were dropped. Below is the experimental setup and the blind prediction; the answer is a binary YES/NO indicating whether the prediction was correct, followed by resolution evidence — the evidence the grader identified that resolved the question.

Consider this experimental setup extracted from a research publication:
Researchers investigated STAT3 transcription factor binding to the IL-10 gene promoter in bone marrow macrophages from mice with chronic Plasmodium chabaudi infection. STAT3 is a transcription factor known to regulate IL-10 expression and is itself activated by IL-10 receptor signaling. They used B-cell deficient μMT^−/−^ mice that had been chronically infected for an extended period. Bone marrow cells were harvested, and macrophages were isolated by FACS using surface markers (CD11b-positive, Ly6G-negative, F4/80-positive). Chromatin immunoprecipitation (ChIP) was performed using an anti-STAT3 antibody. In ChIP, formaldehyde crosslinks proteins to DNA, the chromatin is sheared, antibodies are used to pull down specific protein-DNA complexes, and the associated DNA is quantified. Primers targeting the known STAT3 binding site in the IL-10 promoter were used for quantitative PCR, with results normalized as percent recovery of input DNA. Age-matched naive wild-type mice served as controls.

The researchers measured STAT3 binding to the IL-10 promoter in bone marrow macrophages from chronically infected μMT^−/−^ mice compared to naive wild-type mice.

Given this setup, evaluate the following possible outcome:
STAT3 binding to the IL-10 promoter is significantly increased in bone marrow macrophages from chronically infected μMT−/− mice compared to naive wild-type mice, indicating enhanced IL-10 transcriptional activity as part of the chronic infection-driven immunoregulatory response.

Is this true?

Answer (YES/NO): YES